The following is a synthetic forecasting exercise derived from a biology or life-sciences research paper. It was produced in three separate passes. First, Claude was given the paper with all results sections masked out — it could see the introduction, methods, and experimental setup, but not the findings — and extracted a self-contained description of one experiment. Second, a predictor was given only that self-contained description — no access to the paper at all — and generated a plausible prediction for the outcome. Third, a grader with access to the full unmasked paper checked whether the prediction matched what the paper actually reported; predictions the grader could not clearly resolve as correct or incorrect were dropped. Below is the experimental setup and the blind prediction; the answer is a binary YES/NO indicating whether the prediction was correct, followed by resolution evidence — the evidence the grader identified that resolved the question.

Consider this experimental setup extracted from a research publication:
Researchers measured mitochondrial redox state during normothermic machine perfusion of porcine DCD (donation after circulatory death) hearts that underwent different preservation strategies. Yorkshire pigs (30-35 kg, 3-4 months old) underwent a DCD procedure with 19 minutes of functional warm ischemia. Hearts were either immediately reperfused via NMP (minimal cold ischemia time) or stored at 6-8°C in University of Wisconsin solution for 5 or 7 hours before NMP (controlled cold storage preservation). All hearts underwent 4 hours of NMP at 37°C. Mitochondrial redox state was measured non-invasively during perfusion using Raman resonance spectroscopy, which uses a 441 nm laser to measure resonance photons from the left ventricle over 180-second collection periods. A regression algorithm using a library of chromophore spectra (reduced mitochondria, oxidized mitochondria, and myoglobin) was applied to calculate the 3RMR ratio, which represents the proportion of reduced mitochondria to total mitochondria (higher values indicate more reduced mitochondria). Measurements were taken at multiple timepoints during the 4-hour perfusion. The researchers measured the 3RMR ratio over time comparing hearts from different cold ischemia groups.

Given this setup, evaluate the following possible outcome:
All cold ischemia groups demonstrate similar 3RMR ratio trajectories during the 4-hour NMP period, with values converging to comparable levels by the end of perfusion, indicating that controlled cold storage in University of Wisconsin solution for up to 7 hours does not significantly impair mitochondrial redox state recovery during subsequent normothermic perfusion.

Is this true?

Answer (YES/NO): YES